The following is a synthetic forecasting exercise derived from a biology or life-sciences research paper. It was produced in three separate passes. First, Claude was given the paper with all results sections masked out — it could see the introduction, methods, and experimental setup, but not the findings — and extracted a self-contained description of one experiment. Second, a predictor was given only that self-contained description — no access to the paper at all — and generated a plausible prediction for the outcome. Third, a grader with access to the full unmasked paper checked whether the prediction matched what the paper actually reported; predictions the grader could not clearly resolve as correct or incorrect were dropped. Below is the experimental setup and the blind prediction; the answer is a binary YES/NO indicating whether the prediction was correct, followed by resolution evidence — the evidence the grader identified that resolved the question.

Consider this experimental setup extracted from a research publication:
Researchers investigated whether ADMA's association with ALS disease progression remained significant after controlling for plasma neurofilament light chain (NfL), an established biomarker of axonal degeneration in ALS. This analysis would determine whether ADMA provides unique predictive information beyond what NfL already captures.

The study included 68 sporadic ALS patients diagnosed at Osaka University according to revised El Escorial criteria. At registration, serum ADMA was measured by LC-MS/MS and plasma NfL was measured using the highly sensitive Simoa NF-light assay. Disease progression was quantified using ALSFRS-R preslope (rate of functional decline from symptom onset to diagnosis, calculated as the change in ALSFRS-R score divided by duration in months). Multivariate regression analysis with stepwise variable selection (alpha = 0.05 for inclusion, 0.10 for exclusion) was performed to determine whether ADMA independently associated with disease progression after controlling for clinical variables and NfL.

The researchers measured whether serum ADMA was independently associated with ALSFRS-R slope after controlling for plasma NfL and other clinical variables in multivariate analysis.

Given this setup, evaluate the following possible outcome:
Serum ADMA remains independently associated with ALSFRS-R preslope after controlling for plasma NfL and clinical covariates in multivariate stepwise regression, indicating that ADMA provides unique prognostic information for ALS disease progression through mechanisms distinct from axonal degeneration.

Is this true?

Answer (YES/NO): YES